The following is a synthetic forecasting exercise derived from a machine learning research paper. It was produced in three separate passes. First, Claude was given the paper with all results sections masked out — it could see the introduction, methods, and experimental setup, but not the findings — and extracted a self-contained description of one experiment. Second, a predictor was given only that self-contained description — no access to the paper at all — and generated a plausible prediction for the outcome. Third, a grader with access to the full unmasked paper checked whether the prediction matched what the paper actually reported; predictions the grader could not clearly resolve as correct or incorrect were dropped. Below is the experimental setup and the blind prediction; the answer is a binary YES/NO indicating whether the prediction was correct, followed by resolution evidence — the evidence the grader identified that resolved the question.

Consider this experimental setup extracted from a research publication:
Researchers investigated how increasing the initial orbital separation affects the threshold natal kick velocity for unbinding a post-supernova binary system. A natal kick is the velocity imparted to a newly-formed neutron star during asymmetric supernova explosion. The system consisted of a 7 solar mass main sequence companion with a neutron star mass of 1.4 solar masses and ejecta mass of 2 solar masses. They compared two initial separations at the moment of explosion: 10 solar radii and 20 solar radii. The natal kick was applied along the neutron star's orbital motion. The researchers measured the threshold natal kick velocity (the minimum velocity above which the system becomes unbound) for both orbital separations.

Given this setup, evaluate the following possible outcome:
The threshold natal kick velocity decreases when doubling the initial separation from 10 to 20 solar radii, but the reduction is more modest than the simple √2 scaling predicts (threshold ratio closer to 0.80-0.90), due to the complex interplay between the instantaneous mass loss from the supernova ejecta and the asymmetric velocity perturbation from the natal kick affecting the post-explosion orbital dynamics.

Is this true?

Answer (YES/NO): NO